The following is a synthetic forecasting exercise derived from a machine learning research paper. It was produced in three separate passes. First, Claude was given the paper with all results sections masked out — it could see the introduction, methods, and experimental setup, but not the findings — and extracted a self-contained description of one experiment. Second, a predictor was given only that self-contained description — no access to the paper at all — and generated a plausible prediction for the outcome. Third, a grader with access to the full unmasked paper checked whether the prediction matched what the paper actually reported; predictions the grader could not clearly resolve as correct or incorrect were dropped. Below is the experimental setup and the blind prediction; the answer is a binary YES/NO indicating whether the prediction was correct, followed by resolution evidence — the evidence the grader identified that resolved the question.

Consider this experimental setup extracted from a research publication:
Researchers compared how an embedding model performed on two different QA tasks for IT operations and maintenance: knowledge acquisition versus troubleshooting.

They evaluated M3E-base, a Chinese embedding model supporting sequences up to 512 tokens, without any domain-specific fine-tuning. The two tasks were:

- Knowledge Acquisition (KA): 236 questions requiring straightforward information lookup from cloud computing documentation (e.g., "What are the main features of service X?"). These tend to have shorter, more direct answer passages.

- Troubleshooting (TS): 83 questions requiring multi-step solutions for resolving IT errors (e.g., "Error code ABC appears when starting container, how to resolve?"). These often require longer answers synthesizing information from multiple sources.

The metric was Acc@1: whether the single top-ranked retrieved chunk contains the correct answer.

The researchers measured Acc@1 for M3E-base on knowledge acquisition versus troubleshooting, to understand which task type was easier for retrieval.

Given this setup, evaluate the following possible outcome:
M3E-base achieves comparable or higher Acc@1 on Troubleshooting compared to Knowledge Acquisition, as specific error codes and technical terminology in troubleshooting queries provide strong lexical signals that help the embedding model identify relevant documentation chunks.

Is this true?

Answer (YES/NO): YES